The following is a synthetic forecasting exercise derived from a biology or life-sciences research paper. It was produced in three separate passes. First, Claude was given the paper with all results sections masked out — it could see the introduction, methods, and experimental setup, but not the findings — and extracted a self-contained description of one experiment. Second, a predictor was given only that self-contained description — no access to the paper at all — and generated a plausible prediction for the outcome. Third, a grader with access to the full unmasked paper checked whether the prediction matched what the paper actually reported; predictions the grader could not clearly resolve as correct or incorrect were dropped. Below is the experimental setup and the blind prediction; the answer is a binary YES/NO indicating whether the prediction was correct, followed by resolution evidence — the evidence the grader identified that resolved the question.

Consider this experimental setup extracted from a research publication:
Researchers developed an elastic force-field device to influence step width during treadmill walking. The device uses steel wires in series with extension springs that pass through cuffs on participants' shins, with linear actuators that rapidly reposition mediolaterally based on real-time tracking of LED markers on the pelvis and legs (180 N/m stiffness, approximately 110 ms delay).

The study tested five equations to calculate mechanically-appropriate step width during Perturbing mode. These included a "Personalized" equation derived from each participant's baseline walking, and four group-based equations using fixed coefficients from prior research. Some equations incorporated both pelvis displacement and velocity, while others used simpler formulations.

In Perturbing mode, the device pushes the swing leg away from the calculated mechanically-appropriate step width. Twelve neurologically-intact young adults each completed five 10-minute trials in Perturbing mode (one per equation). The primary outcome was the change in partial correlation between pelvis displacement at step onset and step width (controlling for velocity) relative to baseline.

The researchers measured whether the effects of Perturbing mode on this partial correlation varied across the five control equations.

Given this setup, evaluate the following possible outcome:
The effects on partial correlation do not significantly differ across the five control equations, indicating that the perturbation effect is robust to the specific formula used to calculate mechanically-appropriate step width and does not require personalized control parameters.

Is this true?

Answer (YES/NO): YES